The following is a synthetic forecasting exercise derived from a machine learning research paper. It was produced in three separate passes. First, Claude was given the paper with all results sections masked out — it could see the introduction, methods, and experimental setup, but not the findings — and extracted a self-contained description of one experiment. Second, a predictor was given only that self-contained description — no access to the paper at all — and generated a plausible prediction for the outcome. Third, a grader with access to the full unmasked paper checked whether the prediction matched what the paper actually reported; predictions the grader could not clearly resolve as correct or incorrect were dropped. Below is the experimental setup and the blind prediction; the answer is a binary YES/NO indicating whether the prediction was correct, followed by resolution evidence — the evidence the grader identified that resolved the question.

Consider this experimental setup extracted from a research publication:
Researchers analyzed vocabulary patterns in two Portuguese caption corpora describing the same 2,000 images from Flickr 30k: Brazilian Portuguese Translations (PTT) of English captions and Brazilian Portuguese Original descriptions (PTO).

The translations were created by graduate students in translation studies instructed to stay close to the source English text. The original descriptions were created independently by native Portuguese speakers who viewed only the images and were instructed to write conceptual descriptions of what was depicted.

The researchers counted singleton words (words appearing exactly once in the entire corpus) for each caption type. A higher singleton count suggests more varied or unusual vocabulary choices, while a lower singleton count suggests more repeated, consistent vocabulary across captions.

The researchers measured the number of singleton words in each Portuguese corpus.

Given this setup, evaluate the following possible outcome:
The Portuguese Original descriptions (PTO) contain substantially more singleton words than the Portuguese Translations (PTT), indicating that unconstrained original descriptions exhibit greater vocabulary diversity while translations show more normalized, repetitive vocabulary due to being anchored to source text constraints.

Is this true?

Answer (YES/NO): NO